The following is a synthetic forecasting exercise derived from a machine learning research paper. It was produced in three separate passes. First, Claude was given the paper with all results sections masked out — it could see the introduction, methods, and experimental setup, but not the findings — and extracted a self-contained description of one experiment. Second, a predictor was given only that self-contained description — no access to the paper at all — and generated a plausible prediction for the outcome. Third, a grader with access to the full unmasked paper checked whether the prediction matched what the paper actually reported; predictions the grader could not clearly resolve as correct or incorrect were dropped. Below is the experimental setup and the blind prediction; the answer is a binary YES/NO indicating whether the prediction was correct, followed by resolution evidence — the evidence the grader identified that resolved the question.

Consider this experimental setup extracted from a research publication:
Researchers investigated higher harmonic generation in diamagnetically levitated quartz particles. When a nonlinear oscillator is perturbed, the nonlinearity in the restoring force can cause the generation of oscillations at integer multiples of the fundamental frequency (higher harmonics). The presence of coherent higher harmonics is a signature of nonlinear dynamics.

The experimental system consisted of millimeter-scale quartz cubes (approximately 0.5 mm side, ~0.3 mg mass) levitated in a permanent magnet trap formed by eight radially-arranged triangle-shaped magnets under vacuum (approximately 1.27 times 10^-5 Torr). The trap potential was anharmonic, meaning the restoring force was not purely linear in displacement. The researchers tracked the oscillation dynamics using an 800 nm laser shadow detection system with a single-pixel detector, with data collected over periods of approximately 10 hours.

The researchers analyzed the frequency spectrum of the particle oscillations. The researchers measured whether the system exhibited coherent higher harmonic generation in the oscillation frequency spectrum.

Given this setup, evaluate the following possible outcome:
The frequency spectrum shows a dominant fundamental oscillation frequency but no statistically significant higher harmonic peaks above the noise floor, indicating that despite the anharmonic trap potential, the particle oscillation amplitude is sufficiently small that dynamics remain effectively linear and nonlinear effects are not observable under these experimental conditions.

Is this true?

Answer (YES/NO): NO